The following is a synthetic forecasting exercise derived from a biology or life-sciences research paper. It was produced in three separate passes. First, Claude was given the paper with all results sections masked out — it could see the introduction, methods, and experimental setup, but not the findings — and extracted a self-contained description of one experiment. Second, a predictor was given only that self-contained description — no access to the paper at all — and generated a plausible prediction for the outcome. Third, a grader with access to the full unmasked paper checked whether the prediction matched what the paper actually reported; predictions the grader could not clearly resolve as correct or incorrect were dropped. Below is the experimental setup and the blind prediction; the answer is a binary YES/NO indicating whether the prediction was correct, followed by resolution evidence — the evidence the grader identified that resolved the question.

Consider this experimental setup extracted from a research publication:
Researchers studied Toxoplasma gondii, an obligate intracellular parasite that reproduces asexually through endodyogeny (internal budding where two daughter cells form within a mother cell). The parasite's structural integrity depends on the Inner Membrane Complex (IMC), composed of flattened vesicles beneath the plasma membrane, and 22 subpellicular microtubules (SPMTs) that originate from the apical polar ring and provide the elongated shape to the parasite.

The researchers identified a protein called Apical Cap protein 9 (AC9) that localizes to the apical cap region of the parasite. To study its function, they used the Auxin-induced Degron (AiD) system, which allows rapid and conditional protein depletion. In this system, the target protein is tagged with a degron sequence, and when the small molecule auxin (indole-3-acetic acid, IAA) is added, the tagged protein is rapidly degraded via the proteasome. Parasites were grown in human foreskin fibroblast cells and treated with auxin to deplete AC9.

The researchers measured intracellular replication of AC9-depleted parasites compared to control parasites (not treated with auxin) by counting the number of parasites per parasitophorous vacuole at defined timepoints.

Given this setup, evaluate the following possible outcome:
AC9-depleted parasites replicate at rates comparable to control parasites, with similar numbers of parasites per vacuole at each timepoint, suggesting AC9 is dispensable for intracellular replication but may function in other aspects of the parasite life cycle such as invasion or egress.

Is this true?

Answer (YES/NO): YES